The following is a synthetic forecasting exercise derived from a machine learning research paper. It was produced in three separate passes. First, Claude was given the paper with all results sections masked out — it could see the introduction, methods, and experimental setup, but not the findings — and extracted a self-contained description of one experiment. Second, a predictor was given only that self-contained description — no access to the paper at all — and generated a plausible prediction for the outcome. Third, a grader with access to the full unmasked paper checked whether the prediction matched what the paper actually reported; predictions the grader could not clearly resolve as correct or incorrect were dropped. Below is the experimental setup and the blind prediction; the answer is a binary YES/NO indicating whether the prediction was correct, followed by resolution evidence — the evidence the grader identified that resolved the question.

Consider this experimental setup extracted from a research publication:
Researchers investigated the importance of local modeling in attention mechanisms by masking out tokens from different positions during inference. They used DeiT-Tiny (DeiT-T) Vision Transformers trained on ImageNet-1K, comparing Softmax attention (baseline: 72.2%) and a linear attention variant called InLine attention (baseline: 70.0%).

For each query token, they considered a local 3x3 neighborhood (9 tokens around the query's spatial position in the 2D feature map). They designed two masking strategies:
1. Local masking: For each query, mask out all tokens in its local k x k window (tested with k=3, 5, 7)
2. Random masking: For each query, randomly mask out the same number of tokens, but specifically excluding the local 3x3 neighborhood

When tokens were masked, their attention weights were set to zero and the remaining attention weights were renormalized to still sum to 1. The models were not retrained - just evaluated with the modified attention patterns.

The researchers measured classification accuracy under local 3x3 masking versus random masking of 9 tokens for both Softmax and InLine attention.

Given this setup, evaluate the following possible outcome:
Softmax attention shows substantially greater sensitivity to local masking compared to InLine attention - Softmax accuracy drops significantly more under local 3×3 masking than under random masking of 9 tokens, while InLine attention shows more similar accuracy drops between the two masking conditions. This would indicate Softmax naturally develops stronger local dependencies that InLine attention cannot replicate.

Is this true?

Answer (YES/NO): NO